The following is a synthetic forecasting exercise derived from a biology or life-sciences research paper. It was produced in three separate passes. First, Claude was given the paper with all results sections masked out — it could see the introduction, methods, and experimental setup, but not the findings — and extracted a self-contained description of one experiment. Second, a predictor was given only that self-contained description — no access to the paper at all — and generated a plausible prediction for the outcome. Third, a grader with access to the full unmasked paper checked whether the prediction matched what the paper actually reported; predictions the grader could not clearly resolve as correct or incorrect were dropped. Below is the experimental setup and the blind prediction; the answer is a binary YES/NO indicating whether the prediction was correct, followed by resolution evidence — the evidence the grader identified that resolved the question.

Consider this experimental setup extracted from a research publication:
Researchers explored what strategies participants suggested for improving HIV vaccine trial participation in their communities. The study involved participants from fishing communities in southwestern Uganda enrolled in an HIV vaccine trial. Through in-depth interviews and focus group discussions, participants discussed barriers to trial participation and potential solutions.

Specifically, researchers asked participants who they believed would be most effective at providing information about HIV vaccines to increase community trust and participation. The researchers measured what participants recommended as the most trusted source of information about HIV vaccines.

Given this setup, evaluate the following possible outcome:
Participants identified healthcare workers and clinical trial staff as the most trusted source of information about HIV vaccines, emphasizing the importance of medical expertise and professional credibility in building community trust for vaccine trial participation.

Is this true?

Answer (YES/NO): NO